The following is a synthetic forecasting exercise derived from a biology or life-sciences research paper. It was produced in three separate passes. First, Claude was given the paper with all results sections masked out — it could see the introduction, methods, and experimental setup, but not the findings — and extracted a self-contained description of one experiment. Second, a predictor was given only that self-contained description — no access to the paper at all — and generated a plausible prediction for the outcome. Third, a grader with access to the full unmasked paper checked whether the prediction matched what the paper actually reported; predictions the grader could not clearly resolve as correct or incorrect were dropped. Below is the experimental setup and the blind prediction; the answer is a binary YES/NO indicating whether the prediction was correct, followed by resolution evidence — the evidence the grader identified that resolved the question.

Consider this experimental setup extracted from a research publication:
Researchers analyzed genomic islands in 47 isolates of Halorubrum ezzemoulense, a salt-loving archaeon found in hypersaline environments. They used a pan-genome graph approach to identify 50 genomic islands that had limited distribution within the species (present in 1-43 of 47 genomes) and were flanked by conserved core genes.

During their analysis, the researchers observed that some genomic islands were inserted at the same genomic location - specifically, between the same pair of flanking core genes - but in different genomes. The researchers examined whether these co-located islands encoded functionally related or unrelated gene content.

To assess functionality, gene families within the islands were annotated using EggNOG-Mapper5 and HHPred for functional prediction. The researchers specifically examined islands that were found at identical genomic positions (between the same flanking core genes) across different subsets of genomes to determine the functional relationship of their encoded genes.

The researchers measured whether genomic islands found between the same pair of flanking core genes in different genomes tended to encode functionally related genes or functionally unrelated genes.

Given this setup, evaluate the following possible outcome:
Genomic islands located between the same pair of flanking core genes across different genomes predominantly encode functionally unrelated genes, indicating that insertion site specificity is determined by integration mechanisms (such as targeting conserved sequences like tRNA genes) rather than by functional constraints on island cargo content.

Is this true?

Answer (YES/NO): NO